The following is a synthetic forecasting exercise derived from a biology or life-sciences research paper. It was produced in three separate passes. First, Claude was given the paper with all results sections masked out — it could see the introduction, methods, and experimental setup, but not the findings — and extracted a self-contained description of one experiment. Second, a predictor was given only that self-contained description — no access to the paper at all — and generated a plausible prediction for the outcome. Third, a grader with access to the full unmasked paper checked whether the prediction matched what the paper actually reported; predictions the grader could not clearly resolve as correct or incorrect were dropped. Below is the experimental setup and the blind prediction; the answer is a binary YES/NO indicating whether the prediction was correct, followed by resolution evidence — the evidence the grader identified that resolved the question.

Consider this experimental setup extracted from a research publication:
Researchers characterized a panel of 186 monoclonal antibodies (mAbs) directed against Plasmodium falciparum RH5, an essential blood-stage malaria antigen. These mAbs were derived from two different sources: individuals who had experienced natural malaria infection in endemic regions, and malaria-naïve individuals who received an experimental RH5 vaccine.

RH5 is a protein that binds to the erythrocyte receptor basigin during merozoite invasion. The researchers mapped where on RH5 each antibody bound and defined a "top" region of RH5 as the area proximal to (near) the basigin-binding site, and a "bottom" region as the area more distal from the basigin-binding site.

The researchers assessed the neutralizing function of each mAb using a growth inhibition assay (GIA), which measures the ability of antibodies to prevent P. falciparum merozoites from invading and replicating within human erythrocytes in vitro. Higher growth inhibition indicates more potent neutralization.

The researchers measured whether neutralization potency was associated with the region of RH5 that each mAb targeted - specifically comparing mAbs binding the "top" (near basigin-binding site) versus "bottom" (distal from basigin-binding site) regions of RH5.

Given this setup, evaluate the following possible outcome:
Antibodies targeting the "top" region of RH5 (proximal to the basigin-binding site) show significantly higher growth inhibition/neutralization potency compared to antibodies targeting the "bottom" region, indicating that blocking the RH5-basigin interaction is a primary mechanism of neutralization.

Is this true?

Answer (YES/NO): YES